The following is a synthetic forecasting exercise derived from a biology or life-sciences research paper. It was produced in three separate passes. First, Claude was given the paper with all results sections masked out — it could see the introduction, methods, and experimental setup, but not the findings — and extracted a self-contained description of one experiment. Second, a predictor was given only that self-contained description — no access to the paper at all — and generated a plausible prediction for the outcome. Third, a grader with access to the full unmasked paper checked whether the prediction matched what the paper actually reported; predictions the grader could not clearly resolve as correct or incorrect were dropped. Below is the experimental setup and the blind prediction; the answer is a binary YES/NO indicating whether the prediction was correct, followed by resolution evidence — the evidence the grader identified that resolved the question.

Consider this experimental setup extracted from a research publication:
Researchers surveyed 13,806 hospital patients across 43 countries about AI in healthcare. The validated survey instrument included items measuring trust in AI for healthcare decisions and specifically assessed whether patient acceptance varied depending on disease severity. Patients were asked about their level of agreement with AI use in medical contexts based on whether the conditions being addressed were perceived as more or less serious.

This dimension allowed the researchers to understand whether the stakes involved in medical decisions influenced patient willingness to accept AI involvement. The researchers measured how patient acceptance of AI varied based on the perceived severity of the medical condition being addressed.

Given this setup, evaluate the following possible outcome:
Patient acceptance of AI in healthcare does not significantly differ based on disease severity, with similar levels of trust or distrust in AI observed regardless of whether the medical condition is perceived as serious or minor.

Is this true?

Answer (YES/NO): NO